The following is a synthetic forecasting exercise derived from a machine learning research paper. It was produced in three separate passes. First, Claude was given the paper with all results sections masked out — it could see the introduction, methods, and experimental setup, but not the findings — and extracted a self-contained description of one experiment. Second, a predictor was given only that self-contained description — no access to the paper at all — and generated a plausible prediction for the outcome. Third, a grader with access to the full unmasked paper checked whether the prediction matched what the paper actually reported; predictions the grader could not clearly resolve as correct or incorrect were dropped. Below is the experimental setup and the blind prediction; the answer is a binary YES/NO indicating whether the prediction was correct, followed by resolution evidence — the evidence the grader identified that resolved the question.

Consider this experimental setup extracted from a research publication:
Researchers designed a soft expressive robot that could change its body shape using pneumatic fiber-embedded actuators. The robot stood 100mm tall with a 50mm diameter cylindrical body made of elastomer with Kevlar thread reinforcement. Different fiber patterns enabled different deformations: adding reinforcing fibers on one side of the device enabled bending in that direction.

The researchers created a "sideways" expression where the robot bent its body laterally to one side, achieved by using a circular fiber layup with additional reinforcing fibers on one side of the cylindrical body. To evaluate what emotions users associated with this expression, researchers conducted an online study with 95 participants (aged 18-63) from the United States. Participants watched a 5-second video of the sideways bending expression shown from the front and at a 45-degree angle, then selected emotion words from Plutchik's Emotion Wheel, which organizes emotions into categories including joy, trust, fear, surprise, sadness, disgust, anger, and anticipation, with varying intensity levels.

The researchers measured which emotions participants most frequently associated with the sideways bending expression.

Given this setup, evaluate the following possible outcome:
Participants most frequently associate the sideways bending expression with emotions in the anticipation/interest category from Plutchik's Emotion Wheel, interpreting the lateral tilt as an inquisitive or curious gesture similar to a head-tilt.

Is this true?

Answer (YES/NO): YES